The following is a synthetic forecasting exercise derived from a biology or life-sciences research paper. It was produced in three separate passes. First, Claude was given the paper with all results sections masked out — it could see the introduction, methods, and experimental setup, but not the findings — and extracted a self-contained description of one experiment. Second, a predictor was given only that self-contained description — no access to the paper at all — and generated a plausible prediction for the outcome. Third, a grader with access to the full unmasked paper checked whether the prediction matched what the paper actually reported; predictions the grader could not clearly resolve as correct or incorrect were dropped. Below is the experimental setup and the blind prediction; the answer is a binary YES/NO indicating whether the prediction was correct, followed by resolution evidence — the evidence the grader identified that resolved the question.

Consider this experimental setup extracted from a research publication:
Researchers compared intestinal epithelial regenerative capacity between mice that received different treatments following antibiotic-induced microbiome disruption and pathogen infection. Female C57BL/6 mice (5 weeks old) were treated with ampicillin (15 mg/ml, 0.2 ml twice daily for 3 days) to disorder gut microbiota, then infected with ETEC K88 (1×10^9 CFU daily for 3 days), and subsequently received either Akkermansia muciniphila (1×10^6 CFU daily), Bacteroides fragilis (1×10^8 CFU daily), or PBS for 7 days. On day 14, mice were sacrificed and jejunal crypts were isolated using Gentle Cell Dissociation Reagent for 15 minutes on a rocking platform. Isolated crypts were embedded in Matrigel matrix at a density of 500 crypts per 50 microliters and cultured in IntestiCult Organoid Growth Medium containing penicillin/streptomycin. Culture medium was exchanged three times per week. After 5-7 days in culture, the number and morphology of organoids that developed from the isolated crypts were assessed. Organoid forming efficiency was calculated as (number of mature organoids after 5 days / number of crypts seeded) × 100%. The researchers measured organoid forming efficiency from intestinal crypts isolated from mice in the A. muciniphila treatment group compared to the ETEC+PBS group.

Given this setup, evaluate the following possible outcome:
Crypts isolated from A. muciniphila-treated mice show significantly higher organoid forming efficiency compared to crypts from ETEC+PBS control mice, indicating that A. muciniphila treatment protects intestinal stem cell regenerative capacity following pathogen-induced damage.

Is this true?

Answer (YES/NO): YES